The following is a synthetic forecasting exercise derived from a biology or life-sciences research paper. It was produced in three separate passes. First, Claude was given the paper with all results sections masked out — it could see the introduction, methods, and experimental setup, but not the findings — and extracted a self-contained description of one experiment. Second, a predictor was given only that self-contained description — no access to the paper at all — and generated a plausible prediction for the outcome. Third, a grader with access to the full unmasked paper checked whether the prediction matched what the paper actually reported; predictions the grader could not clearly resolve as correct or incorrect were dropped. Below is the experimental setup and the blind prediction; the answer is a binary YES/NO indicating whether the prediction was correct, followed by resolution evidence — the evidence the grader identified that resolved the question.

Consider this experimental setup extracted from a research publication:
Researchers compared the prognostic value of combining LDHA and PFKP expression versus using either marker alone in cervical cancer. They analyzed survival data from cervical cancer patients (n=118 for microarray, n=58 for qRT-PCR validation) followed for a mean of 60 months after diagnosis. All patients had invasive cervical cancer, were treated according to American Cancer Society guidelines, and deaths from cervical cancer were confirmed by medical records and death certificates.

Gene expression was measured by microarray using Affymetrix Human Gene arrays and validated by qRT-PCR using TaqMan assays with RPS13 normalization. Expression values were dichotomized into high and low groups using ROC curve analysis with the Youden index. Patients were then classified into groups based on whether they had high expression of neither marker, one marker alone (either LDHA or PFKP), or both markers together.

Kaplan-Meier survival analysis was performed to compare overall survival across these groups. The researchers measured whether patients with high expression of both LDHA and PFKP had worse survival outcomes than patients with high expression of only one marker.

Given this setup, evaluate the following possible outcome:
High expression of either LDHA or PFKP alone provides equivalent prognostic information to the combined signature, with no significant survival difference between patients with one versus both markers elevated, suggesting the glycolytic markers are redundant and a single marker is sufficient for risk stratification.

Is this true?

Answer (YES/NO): NO